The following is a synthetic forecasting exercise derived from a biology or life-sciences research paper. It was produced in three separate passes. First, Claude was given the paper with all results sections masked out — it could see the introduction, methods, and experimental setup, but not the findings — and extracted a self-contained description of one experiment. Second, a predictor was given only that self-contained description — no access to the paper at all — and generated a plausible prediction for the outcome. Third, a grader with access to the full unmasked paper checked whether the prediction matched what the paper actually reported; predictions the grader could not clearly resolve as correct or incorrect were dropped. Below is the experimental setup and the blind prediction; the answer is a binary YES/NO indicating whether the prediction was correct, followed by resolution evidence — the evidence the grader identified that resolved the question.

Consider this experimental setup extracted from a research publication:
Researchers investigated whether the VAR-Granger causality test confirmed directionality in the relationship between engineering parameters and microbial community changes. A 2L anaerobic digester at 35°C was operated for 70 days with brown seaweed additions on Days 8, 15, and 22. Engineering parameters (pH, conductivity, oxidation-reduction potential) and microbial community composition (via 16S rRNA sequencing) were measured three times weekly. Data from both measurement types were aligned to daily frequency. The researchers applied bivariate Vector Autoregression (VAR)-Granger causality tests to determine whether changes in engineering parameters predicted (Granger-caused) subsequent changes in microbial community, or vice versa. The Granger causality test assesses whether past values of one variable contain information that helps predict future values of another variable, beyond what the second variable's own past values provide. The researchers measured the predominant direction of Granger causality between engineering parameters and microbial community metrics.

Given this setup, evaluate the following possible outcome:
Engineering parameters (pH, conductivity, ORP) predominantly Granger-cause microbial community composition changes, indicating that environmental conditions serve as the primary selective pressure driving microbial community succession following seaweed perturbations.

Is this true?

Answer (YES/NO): YES